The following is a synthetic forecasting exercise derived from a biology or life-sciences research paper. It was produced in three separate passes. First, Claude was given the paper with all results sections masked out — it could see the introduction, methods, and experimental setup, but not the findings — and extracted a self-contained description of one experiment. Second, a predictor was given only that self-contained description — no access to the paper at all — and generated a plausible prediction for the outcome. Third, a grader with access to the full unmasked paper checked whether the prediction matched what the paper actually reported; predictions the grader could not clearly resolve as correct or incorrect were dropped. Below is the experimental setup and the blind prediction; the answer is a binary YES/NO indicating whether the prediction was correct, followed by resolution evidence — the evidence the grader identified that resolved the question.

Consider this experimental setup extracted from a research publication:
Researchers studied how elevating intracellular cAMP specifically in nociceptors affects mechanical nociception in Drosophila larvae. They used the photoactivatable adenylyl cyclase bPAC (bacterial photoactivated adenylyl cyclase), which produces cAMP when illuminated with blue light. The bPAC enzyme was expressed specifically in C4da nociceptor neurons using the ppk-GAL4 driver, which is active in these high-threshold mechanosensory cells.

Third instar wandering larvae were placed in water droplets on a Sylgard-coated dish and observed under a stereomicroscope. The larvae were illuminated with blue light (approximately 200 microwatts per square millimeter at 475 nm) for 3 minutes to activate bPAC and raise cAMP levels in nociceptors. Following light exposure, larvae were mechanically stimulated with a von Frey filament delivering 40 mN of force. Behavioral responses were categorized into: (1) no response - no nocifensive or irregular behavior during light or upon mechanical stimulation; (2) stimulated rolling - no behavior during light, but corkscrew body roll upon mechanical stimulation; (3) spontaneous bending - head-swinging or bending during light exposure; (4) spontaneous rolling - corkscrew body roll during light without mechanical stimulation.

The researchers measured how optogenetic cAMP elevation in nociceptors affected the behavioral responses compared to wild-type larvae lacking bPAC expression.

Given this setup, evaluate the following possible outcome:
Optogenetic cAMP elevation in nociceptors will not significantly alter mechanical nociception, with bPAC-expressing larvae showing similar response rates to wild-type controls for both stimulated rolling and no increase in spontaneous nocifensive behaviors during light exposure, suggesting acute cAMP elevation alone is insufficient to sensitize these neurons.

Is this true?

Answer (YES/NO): NO